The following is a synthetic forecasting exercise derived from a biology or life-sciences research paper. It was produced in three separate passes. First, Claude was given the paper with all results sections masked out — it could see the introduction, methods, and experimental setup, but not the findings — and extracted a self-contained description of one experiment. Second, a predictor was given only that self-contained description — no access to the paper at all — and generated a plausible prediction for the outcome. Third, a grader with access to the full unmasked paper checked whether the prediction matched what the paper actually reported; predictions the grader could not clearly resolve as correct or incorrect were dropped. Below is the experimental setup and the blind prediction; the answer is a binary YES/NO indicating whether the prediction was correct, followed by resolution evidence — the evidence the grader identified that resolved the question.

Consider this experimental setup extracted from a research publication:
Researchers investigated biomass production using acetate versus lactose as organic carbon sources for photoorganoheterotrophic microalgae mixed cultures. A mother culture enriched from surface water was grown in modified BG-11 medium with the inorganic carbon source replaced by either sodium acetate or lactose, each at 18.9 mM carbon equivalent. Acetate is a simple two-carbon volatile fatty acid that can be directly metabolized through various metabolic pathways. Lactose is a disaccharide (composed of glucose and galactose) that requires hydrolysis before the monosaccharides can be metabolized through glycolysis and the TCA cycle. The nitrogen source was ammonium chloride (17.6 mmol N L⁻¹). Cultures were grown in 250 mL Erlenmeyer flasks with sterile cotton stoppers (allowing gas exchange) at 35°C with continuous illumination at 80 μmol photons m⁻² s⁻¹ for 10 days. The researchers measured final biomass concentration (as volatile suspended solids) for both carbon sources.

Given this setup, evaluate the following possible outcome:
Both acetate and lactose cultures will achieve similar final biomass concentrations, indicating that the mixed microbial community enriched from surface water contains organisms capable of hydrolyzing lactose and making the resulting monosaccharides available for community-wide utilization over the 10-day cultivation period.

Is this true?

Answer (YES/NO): NO